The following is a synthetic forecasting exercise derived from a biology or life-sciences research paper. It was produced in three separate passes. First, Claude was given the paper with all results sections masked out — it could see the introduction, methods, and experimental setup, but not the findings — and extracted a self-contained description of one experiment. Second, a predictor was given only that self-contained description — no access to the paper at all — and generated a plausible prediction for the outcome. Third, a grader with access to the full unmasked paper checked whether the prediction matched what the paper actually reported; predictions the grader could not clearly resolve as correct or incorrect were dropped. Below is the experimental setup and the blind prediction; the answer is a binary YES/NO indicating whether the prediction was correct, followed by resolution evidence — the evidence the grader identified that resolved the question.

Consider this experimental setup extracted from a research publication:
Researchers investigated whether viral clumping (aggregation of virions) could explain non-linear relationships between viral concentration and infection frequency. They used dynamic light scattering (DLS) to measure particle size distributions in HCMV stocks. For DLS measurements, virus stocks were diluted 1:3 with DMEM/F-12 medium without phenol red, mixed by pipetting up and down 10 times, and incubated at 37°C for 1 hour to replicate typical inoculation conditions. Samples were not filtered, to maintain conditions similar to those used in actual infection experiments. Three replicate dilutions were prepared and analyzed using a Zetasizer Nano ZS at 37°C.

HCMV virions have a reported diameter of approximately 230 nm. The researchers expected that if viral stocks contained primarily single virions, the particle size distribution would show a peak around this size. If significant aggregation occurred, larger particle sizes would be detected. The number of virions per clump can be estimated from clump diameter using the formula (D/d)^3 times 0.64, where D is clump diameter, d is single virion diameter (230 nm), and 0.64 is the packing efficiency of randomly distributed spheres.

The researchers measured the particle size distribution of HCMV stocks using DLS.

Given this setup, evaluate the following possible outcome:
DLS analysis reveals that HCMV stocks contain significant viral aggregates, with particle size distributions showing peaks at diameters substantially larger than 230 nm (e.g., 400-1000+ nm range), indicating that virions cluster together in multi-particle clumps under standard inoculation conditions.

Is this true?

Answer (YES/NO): NO